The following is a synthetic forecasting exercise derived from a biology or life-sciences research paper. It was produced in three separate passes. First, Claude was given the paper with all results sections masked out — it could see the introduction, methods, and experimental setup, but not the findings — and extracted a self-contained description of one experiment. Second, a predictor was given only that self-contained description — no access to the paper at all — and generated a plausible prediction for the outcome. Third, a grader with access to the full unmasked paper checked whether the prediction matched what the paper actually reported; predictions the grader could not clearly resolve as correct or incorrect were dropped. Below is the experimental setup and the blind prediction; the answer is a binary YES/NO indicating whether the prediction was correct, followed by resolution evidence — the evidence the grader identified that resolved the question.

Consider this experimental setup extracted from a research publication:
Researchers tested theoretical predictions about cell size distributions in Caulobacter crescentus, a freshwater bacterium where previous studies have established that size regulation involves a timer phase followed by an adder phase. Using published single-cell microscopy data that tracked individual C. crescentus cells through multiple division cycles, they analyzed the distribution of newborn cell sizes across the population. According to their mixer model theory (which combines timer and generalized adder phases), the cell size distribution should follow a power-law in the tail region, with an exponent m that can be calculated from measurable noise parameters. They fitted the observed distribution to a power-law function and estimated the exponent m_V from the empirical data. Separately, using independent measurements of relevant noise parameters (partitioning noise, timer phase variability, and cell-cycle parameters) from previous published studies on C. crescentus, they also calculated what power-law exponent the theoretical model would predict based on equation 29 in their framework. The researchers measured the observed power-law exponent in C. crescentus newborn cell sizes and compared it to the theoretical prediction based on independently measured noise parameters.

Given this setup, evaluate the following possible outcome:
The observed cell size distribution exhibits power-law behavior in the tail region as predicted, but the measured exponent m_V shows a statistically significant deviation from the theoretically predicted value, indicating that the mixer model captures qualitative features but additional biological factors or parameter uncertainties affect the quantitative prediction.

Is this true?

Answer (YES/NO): YES